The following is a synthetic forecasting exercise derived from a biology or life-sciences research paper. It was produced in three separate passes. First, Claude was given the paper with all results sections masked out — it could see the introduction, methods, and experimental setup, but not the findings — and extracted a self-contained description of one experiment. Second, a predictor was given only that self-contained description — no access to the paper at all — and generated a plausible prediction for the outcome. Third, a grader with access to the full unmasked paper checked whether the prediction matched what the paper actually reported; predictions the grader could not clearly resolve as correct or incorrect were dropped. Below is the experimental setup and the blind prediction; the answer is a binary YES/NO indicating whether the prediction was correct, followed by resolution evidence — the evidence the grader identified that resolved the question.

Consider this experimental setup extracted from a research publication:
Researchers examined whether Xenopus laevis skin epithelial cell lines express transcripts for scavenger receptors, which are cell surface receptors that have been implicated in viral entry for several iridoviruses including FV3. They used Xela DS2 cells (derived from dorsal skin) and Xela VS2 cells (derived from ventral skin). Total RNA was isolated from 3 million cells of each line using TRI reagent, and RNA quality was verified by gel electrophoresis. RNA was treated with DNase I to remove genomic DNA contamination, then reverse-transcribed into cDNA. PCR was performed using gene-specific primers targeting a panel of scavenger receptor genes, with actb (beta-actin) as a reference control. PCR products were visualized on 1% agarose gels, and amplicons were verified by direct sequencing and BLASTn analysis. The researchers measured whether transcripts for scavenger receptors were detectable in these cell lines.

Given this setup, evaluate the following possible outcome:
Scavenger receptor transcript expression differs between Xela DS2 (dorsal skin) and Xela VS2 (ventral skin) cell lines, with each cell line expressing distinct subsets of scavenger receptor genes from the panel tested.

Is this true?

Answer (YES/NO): NO